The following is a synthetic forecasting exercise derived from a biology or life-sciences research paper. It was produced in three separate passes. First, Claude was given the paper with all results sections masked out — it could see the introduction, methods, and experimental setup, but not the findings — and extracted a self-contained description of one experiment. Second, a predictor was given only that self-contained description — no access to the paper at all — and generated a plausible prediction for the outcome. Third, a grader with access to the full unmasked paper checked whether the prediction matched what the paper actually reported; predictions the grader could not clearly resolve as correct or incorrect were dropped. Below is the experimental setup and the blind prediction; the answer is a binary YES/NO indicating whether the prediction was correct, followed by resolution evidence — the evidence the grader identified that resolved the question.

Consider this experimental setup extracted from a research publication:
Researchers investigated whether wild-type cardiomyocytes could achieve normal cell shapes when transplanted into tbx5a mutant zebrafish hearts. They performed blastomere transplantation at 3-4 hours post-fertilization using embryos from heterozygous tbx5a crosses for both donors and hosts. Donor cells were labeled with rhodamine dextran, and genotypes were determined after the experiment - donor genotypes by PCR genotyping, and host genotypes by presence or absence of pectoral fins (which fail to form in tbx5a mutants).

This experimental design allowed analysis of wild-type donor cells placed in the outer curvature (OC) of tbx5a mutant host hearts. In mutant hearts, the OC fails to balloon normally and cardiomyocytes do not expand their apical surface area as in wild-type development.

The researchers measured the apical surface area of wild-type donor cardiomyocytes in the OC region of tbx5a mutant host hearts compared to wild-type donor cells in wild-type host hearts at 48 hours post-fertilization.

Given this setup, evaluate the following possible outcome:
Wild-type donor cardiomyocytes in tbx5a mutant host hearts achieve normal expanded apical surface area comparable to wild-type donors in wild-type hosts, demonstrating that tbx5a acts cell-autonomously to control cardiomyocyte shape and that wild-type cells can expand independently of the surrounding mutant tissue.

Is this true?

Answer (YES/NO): YES